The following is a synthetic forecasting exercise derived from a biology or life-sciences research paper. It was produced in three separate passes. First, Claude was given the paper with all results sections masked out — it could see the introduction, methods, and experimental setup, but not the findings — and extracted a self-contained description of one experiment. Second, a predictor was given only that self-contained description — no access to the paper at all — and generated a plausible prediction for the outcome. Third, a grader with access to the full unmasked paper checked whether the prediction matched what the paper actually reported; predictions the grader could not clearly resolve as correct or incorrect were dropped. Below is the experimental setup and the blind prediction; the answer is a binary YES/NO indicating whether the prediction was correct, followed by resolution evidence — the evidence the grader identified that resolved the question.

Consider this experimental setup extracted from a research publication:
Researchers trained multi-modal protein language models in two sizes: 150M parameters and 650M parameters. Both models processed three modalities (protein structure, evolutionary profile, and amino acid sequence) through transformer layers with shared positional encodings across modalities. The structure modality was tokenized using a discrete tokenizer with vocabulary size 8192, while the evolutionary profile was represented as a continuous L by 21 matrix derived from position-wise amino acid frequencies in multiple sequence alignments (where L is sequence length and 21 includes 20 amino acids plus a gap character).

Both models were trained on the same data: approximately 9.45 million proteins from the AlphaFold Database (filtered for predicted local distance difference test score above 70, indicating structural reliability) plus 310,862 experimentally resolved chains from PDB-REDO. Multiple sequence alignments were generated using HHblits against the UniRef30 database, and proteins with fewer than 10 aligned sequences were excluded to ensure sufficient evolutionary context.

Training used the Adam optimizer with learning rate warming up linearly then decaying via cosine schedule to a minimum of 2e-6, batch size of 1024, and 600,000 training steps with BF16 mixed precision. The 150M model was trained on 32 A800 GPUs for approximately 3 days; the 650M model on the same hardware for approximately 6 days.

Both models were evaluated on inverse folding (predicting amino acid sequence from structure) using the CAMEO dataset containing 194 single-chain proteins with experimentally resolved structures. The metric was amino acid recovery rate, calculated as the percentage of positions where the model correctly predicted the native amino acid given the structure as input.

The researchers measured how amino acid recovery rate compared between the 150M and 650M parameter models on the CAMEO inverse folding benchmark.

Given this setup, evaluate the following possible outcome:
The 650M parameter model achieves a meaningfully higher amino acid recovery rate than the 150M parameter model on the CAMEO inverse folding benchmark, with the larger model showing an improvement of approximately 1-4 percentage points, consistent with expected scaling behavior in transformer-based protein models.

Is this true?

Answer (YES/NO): YES